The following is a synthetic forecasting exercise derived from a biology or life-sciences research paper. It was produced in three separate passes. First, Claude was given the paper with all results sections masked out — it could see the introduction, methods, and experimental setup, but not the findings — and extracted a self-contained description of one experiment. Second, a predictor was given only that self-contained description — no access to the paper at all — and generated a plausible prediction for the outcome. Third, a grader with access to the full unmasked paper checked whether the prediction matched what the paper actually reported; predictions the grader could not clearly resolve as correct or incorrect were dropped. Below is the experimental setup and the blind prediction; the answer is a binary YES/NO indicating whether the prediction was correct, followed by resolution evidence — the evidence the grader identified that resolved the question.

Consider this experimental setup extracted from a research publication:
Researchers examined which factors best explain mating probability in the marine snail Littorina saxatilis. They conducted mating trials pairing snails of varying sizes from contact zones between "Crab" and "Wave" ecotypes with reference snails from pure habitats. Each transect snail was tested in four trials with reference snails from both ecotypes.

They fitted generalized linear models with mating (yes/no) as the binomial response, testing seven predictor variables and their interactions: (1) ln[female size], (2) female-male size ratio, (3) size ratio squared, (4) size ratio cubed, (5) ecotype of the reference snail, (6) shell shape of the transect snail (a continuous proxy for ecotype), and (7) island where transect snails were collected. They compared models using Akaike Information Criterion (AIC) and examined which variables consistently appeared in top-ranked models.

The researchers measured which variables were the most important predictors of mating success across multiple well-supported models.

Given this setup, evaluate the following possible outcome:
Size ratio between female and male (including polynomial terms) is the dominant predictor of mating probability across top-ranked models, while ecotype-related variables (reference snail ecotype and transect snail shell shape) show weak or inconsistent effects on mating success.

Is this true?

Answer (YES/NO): YES